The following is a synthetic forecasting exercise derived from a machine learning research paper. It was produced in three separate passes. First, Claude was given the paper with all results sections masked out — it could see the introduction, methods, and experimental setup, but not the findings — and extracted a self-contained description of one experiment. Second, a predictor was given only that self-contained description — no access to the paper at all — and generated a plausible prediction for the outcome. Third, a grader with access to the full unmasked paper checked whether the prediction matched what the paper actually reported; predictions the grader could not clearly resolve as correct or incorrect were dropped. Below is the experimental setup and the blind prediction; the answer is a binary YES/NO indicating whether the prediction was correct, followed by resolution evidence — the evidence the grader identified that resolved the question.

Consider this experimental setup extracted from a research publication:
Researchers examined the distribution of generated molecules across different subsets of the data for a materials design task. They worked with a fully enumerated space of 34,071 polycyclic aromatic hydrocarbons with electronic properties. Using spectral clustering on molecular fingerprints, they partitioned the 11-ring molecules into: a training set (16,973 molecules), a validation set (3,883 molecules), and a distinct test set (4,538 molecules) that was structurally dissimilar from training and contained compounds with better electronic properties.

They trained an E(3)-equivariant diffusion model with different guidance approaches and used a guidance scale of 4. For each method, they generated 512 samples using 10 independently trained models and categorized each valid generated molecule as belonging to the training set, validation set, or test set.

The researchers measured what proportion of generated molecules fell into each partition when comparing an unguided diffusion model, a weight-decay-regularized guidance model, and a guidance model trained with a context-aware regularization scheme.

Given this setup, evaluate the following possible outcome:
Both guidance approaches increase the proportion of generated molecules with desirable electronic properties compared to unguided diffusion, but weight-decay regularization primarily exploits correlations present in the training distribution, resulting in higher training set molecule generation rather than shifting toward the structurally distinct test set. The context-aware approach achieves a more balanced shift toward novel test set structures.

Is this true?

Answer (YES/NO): NO